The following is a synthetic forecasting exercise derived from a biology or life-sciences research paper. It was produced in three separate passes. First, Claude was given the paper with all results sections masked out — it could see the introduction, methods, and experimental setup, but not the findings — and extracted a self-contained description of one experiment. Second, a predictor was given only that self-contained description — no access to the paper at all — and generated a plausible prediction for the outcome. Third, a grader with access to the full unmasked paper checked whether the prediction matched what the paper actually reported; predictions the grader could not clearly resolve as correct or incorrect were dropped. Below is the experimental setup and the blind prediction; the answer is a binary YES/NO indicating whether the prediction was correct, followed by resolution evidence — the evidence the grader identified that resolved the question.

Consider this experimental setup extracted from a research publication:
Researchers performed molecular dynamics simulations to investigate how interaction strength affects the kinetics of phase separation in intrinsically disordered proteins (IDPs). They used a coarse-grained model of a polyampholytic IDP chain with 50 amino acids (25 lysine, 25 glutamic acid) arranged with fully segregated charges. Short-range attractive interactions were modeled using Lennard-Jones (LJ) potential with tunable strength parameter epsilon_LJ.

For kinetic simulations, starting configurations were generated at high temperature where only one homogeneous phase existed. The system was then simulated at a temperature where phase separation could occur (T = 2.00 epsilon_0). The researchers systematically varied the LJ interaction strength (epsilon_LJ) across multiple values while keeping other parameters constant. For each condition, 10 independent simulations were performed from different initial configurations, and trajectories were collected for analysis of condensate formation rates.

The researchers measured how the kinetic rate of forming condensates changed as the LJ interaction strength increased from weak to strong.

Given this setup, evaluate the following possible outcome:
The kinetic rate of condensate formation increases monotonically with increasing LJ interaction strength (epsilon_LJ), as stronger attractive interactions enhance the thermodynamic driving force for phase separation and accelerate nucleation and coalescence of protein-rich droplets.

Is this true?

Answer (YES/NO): NO